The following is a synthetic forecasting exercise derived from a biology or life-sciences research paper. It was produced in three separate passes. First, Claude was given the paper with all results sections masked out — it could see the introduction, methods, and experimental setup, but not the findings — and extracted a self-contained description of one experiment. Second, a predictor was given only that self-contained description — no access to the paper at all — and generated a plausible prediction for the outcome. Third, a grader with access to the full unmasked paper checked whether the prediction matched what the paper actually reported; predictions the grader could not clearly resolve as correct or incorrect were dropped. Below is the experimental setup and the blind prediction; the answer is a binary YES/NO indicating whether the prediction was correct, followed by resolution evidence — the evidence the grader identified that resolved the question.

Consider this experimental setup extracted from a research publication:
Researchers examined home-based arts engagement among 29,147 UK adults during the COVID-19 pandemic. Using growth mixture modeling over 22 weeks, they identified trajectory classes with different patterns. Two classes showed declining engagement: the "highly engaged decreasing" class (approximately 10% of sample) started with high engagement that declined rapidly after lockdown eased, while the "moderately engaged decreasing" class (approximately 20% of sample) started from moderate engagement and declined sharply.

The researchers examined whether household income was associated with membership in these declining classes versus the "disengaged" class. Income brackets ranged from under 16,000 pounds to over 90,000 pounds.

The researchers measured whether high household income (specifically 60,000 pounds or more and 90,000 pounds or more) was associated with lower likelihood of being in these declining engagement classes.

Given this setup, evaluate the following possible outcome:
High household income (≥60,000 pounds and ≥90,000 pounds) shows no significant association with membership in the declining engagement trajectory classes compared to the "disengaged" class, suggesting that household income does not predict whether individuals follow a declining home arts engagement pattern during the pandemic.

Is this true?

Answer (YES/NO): NO